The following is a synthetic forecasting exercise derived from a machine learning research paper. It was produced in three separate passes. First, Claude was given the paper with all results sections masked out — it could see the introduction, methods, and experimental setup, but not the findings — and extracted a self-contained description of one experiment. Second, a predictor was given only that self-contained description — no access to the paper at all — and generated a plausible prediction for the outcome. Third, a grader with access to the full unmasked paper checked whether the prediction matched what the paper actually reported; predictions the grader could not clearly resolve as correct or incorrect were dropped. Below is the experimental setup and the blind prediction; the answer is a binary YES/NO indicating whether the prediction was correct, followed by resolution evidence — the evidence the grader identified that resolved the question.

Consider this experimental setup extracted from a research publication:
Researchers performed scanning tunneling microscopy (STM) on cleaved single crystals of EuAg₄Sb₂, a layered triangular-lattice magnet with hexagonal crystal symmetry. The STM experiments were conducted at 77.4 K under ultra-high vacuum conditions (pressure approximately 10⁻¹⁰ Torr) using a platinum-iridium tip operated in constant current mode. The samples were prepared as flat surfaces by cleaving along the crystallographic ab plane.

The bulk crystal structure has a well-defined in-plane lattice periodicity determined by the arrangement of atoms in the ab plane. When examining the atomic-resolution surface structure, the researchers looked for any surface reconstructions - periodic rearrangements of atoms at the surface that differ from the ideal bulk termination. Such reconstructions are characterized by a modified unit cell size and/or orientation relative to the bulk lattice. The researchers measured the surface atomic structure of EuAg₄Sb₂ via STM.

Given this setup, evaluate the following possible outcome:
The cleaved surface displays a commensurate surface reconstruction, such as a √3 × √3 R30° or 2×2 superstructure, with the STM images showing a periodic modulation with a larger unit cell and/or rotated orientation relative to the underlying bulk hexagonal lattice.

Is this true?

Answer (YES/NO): YES